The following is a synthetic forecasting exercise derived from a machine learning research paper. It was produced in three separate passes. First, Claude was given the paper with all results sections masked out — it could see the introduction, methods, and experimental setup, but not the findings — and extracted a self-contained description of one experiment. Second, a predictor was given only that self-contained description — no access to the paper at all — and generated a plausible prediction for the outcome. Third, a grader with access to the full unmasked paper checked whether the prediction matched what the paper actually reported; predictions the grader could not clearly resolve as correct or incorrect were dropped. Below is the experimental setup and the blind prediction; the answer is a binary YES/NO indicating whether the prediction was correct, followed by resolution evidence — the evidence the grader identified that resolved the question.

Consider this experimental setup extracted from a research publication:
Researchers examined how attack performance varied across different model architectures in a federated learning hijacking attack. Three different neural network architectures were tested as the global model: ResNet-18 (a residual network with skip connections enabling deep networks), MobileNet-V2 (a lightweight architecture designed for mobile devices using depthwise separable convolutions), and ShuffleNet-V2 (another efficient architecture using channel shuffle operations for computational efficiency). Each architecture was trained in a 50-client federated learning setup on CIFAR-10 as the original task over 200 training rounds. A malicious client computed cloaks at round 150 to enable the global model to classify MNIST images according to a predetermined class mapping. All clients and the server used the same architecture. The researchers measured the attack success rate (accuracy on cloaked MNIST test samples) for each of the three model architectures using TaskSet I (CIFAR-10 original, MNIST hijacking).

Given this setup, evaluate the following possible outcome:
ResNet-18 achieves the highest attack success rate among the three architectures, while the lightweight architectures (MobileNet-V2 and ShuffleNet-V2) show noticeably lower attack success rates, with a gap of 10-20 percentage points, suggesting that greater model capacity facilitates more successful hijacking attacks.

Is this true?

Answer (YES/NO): NO